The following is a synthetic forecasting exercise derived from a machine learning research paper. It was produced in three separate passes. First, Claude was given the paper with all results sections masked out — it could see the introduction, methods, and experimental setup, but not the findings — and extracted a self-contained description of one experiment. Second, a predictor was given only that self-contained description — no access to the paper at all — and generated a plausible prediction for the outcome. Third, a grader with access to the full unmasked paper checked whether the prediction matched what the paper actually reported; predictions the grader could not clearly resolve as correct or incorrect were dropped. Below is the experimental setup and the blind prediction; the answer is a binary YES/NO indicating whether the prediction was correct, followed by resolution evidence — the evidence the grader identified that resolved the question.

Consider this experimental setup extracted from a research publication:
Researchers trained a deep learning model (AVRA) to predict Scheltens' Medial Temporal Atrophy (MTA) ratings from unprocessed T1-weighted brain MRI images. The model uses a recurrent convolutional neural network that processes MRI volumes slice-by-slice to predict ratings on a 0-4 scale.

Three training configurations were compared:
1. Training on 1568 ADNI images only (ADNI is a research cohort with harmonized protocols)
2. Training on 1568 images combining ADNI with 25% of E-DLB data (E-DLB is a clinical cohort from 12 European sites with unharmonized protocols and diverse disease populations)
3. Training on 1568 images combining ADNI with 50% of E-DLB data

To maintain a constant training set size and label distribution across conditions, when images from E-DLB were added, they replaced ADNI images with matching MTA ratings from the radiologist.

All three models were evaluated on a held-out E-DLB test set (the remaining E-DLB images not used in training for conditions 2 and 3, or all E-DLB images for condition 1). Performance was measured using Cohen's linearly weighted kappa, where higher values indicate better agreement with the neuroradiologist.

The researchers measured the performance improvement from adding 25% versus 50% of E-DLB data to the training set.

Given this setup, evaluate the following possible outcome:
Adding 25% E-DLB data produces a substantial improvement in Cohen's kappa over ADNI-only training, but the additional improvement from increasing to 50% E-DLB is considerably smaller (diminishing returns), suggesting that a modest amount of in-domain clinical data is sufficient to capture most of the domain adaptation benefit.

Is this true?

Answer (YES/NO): NO